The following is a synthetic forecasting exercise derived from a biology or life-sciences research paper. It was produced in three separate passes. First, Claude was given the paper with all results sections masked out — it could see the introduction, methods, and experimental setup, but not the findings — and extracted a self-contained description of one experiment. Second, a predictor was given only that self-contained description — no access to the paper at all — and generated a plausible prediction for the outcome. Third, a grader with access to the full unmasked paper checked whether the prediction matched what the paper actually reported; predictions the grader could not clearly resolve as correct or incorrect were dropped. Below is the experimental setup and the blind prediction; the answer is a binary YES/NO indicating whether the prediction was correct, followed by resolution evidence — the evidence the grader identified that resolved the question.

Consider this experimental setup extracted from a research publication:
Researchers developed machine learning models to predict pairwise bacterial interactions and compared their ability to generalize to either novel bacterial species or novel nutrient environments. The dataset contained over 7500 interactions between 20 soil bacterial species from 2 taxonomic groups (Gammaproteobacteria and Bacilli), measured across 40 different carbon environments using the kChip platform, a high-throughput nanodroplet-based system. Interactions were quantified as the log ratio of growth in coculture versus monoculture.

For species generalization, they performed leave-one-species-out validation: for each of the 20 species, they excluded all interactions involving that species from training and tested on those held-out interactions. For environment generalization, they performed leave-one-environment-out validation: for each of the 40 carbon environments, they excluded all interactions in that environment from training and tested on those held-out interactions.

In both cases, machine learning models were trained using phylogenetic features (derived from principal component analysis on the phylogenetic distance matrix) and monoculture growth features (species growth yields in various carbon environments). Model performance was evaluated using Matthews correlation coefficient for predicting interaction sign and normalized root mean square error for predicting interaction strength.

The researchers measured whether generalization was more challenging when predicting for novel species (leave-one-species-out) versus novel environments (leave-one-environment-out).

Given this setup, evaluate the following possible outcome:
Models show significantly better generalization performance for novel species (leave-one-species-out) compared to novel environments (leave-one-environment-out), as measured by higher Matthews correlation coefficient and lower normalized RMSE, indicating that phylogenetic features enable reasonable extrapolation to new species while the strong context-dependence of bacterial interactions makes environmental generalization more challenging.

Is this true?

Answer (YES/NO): YES